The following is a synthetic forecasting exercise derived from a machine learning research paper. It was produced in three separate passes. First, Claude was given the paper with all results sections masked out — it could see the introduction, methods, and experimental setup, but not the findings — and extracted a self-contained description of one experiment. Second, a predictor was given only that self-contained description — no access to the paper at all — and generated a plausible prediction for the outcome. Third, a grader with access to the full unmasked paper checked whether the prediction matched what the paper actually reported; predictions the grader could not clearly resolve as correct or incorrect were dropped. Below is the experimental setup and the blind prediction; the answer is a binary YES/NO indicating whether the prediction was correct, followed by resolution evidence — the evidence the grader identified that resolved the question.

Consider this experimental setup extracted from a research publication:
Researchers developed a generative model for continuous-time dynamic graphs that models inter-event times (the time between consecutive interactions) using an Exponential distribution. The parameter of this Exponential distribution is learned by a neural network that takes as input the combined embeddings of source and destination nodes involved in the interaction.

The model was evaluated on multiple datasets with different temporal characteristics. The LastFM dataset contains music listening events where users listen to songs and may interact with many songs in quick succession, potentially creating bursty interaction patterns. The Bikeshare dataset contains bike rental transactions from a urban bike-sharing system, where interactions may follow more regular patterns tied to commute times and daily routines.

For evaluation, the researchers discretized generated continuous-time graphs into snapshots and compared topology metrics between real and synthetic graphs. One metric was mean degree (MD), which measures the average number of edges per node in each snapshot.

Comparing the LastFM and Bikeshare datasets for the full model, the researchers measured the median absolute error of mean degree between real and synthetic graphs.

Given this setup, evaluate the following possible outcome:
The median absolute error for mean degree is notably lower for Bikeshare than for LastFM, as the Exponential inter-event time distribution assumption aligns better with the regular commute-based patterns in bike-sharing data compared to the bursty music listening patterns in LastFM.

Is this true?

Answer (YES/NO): NO